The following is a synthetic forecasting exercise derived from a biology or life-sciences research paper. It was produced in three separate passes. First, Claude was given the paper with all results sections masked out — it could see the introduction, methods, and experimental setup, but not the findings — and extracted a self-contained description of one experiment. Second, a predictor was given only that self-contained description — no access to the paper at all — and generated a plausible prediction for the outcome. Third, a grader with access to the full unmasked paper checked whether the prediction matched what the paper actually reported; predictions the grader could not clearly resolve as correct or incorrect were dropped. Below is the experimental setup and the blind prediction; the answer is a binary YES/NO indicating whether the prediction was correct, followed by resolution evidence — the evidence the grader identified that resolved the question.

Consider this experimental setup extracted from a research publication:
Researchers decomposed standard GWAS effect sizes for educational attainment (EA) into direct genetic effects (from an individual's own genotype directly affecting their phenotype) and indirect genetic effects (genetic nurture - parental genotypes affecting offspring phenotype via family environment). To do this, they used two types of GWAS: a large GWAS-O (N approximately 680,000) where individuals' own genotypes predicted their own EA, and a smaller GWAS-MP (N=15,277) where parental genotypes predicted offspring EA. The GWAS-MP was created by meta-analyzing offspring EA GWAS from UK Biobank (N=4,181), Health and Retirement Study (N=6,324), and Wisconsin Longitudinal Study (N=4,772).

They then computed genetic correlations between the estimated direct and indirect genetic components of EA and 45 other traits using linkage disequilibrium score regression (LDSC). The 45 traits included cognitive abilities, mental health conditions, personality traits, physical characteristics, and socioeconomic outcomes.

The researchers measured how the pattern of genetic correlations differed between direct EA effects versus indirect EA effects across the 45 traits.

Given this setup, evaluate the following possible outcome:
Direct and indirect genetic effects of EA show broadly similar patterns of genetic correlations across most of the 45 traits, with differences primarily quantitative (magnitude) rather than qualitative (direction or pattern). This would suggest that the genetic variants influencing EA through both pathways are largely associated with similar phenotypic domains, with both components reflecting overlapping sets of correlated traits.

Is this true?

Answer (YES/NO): NO